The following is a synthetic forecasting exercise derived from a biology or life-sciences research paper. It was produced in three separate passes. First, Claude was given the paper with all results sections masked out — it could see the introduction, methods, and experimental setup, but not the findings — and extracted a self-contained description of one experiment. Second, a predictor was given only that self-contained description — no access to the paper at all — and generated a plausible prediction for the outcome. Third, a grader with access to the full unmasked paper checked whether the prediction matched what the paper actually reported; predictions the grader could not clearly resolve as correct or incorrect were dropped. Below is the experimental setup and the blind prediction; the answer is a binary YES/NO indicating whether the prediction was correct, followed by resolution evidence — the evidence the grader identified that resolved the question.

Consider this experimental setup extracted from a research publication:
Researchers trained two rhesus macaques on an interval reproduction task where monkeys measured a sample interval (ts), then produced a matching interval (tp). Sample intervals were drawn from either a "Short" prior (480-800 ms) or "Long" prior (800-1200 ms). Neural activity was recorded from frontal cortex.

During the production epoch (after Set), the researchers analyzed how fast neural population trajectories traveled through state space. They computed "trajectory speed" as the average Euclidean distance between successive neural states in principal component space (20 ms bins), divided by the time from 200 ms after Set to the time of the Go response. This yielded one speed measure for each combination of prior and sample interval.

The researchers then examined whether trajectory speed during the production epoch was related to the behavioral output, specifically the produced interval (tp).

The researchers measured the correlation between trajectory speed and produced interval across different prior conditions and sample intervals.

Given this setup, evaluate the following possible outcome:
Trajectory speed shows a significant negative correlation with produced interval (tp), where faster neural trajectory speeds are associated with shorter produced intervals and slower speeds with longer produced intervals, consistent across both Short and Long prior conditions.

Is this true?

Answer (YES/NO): YES